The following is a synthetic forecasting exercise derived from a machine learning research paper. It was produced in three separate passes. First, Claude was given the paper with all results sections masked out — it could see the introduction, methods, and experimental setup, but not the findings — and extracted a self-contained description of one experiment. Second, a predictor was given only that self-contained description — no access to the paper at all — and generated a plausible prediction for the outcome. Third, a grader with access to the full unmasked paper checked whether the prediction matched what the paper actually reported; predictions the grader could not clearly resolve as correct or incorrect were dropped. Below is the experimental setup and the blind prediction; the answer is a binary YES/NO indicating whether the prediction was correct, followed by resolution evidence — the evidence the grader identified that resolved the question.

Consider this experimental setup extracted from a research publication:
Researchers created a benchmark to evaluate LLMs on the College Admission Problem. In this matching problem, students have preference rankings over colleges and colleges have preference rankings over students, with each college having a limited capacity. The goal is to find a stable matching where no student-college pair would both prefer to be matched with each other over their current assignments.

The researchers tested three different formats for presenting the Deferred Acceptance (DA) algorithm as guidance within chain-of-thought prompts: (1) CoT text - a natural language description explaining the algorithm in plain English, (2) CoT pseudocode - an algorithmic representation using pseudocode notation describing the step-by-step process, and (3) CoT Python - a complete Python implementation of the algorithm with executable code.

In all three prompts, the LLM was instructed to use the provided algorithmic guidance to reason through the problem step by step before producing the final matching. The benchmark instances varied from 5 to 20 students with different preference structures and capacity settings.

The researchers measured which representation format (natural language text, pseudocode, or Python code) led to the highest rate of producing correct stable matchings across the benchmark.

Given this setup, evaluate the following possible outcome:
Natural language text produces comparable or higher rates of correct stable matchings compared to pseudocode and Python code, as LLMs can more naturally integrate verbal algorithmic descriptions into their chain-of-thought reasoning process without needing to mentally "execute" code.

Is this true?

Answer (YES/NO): NO